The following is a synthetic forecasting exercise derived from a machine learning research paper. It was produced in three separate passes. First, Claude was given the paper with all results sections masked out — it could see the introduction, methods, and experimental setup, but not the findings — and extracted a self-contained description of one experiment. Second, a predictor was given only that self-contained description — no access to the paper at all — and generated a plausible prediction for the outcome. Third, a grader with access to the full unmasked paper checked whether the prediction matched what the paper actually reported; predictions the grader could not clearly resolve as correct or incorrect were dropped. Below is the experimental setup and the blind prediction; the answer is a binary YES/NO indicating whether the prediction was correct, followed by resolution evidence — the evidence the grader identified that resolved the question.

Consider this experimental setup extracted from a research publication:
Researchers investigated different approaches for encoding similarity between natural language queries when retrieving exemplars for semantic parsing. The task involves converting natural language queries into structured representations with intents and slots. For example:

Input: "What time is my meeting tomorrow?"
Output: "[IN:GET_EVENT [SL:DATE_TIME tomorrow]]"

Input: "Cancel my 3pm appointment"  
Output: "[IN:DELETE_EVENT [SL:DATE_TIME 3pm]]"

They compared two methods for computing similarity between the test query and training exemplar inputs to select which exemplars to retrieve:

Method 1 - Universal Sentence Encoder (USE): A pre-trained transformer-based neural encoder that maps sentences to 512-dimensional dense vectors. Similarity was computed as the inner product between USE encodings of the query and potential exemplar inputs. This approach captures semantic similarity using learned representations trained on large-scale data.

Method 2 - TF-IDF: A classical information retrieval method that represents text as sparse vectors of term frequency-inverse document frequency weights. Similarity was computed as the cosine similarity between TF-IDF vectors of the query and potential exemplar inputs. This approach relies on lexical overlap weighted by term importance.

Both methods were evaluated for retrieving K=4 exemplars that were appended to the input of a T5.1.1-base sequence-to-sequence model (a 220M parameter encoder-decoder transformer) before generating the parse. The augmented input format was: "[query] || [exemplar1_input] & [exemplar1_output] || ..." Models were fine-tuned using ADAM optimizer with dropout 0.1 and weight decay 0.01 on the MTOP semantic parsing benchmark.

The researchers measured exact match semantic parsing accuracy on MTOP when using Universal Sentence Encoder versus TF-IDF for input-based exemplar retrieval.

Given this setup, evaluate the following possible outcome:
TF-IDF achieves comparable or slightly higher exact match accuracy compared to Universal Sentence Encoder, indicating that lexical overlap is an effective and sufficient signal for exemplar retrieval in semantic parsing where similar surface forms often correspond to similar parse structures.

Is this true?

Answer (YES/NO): YES